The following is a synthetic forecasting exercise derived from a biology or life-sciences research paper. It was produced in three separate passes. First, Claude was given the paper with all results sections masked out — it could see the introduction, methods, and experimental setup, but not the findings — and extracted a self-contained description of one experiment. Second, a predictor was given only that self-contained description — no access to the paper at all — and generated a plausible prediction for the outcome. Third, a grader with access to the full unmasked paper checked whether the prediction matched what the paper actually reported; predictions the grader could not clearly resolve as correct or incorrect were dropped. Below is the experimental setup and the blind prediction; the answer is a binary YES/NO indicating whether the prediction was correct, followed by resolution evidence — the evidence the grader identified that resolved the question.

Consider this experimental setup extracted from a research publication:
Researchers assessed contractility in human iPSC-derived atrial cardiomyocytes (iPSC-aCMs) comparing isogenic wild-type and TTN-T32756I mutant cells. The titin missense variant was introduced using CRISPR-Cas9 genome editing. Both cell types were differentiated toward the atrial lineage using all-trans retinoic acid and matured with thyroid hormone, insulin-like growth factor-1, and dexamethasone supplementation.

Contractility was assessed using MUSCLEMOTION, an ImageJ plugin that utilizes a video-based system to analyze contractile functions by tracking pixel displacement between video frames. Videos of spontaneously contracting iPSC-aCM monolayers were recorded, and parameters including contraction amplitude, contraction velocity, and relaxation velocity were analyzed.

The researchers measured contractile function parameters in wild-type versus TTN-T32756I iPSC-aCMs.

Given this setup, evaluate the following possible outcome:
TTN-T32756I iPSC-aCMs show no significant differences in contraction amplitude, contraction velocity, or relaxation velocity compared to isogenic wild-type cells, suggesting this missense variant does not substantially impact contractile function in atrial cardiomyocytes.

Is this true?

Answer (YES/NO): NO